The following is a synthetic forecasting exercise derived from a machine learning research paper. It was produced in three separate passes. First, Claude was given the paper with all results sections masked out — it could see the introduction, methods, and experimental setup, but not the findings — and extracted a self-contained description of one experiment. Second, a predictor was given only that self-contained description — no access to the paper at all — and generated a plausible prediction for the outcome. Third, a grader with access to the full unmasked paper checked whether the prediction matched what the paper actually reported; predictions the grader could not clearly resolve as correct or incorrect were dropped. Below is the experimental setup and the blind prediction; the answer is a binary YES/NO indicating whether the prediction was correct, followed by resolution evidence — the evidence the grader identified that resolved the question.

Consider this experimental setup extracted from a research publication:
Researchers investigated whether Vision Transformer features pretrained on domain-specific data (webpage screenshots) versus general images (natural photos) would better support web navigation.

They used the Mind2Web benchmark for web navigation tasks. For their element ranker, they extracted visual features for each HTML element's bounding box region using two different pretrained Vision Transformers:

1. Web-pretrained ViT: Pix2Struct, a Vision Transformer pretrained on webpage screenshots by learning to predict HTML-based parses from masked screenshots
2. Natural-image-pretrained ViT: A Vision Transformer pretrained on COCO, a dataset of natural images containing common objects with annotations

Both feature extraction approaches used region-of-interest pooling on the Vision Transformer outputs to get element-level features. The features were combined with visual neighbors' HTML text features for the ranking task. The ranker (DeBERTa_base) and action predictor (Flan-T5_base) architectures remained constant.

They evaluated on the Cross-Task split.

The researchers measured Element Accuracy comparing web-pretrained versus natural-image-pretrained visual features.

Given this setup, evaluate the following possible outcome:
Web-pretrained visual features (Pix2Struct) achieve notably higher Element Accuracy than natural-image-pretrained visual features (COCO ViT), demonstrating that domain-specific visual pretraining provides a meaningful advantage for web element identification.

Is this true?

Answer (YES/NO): NO